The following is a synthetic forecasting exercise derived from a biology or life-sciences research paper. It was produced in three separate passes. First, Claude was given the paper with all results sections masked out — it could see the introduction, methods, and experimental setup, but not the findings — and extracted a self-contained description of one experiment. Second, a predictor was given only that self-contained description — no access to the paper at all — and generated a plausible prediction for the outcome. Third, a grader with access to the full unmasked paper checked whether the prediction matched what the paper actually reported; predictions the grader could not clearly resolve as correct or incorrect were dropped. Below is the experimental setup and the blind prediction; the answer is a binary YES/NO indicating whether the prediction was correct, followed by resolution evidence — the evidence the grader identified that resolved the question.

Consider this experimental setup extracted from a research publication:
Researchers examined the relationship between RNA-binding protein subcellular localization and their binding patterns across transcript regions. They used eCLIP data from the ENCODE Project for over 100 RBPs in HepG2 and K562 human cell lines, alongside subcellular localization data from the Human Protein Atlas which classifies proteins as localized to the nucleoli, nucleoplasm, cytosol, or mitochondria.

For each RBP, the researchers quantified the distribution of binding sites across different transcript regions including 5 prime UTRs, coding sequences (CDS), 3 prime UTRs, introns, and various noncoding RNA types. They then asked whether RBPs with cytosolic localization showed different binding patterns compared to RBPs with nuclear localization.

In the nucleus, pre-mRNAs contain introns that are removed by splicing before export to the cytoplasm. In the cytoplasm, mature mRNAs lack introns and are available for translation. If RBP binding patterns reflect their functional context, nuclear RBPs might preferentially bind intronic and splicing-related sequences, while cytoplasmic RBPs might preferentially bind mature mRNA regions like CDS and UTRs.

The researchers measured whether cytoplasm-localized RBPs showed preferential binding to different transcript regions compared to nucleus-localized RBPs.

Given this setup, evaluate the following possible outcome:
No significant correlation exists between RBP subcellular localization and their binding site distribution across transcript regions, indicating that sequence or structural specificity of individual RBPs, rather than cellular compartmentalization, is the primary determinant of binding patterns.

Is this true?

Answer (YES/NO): NO